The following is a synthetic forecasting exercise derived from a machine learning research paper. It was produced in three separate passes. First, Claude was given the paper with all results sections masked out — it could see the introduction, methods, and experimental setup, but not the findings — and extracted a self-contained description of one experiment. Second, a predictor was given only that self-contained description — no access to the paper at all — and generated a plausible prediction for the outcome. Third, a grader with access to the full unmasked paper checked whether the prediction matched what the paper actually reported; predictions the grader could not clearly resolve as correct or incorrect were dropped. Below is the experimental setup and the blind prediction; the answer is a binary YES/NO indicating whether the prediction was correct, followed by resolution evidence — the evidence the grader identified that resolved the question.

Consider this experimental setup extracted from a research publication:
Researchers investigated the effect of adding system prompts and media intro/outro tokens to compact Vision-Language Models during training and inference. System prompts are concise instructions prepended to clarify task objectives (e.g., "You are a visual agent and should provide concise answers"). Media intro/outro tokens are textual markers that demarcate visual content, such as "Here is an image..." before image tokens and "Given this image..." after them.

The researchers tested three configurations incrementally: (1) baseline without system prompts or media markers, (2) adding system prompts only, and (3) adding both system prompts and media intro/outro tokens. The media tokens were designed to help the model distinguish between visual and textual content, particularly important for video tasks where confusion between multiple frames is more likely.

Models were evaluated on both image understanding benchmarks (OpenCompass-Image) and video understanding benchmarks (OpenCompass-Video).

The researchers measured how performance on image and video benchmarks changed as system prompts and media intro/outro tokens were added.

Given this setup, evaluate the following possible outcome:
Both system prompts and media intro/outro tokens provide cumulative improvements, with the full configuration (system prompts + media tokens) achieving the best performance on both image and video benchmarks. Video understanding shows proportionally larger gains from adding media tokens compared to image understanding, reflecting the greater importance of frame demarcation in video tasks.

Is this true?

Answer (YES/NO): YES